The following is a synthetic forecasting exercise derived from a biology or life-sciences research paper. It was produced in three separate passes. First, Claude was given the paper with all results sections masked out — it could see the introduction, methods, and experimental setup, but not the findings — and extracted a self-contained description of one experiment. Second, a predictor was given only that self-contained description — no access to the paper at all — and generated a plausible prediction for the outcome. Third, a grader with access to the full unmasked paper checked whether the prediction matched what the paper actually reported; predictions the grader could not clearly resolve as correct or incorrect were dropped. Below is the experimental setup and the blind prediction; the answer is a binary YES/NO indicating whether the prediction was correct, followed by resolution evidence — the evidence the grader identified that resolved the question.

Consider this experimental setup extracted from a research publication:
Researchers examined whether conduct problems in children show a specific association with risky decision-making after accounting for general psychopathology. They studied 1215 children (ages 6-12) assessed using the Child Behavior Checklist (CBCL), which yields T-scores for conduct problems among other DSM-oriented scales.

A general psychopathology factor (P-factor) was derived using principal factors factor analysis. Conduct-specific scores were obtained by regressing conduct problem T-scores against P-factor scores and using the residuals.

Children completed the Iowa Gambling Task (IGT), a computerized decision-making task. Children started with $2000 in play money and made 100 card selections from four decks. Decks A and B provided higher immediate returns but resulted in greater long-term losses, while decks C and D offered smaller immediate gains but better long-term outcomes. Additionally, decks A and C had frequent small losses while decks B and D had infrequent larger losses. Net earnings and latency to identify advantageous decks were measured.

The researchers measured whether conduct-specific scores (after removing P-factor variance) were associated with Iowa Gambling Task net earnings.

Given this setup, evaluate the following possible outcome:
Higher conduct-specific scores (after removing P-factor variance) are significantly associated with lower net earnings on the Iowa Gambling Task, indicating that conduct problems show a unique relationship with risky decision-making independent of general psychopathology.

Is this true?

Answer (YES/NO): YES